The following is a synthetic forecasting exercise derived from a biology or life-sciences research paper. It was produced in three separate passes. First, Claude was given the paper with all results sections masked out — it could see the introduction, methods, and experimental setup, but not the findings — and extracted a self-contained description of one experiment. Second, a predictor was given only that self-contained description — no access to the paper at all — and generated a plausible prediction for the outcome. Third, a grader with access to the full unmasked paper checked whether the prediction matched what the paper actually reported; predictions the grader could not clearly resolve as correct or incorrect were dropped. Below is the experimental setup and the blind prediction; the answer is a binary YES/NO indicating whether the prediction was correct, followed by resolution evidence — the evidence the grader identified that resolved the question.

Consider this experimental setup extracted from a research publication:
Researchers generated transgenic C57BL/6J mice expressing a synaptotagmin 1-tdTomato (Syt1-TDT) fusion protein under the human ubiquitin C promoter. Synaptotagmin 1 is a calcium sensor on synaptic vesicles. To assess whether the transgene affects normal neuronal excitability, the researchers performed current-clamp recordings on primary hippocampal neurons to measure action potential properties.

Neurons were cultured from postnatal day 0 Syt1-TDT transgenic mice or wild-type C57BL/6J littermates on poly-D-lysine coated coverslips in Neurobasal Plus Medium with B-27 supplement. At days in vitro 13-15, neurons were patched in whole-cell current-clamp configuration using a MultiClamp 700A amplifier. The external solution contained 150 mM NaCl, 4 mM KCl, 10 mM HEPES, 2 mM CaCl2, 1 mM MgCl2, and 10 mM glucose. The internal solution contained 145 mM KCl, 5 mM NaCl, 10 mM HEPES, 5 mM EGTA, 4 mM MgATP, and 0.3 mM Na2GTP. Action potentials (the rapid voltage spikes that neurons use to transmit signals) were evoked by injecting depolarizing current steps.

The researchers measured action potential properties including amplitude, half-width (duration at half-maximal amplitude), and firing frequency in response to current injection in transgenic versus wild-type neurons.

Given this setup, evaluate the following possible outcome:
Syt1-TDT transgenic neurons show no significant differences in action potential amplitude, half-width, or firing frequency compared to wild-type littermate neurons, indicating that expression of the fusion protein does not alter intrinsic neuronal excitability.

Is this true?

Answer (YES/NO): YES